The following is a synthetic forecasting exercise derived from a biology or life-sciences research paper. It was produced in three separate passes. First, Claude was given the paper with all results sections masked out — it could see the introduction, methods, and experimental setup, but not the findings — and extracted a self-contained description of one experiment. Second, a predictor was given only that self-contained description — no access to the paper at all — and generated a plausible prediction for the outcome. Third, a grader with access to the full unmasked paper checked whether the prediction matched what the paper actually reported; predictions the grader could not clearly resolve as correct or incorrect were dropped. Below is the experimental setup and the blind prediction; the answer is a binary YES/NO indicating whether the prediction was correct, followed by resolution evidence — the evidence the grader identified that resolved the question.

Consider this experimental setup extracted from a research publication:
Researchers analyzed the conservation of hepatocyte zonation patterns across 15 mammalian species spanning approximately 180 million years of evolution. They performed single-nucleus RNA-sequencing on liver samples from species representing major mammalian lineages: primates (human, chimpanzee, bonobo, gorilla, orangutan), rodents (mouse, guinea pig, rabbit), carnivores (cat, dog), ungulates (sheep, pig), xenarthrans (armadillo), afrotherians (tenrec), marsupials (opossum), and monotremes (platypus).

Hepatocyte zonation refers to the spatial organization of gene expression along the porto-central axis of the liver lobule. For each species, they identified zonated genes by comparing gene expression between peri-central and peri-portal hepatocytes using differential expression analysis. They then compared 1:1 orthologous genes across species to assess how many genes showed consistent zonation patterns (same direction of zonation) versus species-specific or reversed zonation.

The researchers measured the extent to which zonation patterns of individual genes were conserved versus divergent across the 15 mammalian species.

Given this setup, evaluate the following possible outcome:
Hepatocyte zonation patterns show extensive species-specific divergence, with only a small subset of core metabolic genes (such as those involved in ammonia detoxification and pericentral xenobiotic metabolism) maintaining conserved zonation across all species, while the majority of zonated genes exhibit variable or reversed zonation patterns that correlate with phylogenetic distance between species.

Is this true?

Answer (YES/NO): NO